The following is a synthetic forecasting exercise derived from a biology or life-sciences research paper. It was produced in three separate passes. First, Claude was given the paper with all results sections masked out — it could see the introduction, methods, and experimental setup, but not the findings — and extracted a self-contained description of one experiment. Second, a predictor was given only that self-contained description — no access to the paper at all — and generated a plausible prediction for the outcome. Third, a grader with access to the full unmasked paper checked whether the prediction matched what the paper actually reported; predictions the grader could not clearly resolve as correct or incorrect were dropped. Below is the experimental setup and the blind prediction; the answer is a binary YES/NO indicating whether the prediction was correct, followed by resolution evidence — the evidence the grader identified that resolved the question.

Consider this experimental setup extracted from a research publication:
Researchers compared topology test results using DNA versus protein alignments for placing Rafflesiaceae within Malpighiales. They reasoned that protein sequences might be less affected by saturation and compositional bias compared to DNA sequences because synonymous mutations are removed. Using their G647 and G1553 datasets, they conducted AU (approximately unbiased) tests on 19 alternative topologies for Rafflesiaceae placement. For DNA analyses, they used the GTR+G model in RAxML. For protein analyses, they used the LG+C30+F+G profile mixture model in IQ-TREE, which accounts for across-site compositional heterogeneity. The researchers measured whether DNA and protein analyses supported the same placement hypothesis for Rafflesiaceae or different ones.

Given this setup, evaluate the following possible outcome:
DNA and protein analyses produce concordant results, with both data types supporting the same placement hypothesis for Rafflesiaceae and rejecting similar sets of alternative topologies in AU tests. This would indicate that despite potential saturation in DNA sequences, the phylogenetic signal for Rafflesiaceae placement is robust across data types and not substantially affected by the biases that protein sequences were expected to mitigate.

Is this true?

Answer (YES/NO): NO